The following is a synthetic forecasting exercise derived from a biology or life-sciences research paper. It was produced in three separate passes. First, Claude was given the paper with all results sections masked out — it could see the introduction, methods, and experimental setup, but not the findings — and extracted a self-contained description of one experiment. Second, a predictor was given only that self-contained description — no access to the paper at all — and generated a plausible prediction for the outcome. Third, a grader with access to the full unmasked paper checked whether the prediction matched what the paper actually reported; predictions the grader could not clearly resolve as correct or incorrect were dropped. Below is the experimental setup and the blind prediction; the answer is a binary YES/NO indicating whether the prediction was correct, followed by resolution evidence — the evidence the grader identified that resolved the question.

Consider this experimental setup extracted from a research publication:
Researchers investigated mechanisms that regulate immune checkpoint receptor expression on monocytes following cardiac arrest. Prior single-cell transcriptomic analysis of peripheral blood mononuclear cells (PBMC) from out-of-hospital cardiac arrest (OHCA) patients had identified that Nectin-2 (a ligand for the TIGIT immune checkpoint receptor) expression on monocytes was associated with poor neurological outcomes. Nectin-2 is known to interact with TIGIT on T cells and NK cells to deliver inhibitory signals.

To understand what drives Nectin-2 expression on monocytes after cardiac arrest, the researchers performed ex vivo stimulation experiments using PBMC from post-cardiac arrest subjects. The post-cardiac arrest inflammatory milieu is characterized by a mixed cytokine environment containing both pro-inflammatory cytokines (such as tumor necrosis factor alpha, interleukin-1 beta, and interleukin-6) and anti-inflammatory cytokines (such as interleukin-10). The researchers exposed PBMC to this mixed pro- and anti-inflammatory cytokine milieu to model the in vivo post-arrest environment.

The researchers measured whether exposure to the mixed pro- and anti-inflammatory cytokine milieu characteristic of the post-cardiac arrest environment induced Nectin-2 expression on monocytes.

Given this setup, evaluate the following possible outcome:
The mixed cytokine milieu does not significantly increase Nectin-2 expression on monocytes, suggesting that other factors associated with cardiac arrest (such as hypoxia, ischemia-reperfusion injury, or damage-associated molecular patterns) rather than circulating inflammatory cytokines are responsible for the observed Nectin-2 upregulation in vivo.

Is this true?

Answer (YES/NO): NO